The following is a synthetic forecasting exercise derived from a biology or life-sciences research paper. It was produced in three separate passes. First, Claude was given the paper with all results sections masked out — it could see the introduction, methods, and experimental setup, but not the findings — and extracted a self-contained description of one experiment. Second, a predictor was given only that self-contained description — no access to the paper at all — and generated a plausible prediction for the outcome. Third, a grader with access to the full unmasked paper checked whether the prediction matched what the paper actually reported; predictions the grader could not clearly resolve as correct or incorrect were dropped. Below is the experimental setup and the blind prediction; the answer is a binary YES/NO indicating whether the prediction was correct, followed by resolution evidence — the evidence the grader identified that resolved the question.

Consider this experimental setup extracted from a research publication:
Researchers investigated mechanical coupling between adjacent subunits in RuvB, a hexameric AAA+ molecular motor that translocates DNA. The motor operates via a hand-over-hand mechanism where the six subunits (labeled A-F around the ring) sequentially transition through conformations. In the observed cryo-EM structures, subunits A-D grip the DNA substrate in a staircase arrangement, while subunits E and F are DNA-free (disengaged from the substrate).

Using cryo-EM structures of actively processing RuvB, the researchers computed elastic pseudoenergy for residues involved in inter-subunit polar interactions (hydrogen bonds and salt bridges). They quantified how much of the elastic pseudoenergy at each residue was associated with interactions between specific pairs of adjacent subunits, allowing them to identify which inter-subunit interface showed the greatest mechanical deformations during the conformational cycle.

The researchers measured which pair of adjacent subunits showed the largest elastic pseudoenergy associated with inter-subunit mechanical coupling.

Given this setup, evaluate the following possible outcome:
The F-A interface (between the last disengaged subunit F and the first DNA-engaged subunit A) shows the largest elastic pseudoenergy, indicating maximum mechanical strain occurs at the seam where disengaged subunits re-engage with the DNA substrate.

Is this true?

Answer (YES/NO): NO